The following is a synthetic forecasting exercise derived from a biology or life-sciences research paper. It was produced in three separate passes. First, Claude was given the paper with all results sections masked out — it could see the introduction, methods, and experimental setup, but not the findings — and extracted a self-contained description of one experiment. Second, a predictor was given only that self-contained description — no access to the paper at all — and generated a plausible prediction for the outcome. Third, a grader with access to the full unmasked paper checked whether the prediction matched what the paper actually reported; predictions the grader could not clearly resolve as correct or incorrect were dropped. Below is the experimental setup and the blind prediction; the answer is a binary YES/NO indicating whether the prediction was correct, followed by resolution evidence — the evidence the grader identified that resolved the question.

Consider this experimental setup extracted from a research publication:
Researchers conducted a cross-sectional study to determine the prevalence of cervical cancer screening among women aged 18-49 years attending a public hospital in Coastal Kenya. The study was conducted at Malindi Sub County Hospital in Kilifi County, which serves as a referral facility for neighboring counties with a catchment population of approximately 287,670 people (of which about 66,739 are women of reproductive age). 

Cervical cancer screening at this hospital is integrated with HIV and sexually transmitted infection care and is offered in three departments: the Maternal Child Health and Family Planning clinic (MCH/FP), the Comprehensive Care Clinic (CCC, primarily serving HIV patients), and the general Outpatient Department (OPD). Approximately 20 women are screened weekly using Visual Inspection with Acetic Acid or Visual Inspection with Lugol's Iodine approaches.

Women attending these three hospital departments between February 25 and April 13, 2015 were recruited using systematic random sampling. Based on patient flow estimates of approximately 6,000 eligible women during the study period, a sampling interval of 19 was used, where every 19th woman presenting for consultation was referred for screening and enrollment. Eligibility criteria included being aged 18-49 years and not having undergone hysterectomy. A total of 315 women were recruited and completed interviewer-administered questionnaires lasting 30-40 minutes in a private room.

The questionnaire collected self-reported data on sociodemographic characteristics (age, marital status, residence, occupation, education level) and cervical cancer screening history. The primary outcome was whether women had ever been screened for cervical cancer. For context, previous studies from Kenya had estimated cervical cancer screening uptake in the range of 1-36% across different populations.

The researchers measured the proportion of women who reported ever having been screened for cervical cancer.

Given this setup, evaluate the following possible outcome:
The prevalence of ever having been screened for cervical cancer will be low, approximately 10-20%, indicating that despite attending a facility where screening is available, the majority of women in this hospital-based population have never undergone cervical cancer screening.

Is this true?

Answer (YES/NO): YES